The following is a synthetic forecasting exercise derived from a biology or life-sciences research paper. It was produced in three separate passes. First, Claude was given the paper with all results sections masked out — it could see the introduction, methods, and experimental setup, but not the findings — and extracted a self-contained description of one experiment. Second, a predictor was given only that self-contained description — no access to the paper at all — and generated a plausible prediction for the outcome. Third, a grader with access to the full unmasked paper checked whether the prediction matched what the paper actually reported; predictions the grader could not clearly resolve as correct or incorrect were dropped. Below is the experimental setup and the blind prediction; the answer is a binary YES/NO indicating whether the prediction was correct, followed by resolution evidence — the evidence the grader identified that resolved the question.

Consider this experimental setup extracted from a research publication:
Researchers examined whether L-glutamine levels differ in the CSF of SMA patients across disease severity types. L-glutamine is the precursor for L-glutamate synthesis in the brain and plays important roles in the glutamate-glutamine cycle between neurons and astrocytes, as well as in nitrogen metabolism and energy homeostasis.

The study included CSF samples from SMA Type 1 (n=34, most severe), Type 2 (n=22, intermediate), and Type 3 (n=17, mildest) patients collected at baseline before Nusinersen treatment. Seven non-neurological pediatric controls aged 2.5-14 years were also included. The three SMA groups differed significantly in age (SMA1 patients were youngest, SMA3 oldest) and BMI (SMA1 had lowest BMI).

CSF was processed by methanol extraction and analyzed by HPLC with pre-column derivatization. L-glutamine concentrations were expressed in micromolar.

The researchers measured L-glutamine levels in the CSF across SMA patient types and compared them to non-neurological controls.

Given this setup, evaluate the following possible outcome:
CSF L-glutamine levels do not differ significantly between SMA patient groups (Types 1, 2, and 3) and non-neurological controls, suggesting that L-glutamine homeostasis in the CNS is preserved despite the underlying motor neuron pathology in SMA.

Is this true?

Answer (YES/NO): NO